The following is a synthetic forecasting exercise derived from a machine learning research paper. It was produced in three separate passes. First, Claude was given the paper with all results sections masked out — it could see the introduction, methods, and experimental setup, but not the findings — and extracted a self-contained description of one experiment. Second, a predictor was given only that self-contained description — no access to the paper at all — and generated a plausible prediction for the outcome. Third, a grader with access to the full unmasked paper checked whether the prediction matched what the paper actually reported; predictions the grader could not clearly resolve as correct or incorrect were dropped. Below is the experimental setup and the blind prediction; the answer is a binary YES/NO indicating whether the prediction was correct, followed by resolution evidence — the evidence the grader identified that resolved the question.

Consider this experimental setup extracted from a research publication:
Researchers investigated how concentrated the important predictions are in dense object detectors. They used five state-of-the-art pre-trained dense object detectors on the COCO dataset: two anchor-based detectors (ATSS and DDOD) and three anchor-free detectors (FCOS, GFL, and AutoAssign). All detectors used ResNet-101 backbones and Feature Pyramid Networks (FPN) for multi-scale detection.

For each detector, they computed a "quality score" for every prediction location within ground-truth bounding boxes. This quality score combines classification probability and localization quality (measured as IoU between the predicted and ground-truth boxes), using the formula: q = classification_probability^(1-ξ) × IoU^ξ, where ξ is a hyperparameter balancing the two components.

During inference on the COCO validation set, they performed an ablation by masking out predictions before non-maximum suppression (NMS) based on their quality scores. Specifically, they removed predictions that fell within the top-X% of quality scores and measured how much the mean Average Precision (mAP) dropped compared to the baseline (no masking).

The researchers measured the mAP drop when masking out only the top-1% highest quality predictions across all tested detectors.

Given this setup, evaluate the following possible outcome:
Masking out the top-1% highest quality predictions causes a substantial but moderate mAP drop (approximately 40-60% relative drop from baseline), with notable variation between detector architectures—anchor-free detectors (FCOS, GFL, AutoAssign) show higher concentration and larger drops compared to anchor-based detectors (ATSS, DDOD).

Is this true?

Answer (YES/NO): NO